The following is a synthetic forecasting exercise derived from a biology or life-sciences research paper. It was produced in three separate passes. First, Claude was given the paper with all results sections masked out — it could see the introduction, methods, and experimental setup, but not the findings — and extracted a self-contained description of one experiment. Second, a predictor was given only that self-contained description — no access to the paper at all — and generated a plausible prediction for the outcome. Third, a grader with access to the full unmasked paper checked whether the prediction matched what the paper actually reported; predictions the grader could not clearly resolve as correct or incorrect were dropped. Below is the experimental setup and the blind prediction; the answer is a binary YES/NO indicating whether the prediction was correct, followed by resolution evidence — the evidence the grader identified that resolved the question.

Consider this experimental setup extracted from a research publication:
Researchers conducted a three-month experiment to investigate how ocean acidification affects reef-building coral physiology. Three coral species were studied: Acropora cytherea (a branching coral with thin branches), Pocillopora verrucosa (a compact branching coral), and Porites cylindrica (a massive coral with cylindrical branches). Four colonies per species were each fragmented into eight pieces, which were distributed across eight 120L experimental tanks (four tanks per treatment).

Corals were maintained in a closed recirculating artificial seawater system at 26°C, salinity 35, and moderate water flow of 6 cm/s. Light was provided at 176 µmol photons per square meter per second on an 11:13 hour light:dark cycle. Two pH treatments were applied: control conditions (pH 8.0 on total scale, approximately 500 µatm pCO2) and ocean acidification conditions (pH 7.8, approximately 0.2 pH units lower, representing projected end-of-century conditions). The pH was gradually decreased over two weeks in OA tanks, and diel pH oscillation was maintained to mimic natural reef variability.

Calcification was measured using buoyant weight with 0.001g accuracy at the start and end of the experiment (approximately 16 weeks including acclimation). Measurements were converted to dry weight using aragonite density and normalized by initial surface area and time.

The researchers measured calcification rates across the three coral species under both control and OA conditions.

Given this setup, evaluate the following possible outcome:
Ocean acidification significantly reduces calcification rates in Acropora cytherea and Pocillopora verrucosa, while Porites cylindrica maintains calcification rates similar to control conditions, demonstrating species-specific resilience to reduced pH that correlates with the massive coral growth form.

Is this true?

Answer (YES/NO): NO